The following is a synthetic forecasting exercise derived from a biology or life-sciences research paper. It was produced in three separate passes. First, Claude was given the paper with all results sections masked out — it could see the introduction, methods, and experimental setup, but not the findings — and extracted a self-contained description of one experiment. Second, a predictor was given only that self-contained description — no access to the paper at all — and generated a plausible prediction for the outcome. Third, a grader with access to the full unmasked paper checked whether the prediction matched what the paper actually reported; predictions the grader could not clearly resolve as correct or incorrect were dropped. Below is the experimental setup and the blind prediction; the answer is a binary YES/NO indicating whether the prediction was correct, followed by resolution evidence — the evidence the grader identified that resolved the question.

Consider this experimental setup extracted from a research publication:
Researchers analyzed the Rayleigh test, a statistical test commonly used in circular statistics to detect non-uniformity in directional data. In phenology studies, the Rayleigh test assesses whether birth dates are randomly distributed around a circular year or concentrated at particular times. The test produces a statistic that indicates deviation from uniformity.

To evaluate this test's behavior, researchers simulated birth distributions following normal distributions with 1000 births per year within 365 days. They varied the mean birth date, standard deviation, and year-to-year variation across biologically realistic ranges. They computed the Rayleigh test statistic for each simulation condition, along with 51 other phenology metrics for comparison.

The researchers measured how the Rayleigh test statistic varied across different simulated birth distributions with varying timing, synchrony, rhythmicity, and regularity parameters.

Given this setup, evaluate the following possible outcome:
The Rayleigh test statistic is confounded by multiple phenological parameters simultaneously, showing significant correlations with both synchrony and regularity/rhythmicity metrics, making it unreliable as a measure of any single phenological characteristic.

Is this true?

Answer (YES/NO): NO